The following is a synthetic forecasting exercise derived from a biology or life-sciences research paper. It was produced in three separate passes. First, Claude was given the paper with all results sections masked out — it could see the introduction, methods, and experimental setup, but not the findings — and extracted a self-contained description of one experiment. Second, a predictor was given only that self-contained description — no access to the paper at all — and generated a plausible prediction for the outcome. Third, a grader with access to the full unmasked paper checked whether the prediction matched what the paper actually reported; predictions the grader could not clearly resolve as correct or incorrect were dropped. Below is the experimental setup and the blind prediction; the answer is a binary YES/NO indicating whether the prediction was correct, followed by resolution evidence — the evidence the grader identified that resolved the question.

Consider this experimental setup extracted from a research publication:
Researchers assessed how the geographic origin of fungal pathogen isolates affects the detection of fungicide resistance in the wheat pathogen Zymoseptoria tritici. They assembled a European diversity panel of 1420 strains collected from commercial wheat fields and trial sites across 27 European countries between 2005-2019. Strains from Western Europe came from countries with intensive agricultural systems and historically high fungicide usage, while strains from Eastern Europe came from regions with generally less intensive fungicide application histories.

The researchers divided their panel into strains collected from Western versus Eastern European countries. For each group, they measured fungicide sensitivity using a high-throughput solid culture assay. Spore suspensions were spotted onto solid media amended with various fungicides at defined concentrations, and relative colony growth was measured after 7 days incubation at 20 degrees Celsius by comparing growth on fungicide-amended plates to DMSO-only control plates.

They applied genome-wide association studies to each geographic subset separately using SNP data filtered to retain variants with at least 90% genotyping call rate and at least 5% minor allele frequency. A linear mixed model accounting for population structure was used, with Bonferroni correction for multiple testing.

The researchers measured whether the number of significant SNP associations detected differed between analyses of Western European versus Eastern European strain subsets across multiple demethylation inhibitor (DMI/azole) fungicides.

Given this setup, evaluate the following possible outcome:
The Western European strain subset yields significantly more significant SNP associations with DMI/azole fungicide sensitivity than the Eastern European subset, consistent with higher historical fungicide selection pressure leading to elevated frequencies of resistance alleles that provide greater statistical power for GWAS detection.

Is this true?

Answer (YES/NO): YES